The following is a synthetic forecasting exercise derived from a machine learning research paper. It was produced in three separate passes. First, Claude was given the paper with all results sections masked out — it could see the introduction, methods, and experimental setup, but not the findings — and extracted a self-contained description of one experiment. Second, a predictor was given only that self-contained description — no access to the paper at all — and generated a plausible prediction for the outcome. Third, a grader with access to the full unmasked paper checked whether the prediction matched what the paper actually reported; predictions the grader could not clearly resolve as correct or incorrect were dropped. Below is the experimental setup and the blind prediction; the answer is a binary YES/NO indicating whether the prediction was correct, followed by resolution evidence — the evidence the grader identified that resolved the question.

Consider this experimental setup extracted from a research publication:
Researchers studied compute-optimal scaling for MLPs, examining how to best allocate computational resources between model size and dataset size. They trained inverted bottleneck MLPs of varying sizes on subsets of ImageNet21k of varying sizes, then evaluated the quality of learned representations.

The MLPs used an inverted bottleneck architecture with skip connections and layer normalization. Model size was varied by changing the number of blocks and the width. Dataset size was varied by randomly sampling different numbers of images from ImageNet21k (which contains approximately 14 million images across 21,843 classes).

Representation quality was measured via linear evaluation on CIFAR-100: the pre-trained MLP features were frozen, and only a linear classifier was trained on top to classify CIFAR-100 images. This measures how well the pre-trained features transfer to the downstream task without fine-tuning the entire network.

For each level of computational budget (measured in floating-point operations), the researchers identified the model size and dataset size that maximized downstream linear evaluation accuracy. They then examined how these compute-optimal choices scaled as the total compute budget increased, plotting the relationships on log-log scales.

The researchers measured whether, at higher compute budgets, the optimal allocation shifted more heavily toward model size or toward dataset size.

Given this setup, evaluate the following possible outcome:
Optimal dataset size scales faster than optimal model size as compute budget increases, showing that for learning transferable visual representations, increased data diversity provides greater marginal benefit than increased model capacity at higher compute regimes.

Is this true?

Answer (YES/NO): YES